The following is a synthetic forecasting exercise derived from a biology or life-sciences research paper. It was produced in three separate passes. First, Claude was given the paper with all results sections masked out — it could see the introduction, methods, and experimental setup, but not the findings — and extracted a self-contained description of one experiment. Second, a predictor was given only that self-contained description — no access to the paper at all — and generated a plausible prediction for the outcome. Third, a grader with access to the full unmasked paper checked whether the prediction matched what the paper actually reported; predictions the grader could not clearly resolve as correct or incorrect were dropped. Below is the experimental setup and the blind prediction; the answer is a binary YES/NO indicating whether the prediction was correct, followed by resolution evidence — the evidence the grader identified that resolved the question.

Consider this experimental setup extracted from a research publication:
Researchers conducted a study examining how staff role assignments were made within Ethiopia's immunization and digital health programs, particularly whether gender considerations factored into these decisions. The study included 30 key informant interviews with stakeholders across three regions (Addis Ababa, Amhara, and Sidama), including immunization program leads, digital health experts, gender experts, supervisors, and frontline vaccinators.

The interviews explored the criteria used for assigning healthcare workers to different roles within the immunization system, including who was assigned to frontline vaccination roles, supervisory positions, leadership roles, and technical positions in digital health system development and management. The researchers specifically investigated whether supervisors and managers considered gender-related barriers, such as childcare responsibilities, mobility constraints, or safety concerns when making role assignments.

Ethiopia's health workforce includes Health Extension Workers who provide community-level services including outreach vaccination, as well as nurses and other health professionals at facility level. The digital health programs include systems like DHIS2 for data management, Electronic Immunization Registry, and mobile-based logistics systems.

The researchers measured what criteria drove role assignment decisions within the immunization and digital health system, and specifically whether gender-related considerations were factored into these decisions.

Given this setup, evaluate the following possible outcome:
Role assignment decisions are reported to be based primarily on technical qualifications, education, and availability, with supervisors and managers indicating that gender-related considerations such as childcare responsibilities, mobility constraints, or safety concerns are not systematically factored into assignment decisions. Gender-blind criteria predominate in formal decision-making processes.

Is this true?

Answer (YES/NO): YES